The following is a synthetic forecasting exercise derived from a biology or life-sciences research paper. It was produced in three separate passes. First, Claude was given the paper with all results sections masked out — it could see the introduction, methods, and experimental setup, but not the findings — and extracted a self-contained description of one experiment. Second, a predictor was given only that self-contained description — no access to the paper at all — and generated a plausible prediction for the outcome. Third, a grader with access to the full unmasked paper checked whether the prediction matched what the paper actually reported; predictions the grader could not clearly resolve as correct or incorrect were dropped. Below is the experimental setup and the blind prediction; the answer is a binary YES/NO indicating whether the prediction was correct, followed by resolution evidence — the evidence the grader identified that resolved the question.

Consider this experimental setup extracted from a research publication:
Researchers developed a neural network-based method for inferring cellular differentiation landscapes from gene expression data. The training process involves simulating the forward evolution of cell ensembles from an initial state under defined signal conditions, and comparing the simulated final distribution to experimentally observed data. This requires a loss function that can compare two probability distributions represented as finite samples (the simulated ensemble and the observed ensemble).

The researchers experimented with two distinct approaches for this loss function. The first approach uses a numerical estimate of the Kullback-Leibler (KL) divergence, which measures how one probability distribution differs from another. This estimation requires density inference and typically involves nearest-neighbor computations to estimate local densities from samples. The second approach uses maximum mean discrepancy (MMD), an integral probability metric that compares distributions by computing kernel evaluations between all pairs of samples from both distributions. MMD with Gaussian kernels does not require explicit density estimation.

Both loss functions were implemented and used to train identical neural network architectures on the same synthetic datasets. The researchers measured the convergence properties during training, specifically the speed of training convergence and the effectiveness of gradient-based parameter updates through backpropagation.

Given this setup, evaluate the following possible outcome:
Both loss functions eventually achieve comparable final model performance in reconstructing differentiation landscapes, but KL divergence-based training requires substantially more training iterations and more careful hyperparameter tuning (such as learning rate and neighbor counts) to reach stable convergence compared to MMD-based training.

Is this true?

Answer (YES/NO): NO